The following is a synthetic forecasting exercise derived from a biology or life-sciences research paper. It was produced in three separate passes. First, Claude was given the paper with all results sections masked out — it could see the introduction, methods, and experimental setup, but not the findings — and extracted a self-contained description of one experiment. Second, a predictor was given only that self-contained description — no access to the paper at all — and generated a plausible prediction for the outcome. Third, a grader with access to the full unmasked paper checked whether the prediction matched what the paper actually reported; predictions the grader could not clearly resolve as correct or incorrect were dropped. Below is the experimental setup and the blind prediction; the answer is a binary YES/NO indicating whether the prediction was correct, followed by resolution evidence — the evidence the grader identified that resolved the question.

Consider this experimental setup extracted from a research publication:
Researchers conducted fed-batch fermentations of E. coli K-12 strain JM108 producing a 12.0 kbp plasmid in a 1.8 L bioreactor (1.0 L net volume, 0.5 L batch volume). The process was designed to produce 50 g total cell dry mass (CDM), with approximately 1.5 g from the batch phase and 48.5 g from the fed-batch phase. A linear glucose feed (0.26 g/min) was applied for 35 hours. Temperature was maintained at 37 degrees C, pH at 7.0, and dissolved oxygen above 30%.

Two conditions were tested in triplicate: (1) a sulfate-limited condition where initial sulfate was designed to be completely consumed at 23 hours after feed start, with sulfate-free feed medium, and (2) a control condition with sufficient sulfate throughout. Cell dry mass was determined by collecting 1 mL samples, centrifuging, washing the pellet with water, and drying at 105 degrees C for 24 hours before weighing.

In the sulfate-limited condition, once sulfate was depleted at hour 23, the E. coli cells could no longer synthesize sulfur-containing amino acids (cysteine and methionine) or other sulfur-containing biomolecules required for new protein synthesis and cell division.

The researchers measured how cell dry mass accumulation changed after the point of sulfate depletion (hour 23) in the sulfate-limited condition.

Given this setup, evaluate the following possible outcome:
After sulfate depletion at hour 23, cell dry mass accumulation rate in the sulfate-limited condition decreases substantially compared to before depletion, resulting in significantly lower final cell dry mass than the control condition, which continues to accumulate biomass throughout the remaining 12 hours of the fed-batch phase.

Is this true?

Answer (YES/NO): YES